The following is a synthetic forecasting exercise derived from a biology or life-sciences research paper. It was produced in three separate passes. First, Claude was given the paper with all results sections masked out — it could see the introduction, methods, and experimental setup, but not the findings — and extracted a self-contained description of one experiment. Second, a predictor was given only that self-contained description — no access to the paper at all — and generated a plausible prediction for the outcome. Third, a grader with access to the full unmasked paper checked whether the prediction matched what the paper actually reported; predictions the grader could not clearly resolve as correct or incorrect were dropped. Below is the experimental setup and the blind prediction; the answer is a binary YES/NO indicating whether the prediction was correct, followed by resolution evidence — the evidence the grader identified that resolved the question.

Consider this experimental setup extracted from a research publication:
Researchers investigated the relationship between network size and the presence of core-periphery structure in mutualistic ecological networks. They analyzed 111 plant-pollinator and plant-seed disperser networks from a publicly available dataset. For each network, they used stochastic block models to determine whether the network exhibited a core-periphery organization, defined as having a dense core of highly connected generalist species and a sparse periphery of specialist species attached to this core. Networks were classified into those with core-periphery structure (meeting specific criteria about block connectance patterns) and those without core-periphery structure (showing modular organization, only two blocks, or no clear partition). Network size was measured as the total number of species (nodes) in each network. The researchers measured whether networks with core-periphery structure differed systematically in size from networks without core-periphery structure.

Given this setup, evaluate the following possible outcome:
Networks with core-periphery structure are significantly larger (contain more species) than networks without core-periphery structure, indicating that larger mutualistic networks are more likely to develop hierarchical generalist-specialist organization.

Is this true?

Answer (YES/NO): NO